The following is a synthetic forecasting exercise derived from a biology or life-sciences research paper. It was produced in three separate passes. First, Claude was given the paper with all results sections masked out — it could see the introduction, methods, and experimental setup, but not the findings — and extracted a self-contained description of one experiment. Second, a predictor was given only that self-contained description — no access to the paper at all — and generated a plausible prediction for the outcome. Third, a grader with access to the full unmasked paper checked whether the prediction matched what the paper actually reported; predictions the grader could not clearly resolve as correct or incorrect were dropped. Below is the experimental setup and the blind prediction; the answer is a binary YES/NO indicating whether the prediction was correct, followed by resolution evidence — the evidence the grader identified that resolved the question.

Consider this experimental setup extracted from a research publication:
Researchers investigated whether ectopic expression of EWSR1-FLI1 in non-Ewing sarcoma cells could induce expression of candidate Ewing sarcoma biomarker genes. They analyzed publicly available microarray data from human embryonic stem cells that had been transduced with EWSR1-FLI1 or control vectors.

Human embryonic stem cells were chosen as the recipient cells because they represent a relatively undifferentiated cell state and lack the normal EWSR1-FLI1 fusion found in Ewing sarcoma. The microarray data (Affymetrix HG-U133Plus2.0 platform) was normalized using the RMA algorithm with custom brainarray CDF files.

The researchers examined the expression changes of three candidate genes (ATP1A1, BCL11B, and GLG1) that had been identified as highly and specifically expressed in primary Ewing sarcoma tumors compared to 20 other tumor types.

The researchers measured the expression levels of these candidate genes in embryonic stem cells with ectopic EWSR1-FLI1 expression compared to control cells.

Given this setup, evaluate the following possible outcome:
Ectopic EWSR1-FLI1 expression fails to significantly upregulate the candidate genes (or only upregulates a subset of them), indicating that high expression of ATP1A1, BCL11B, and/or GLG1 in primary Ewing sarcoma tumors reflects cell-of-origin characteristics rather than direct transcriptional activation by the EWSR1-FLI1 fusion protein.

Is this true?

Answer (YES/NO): NO